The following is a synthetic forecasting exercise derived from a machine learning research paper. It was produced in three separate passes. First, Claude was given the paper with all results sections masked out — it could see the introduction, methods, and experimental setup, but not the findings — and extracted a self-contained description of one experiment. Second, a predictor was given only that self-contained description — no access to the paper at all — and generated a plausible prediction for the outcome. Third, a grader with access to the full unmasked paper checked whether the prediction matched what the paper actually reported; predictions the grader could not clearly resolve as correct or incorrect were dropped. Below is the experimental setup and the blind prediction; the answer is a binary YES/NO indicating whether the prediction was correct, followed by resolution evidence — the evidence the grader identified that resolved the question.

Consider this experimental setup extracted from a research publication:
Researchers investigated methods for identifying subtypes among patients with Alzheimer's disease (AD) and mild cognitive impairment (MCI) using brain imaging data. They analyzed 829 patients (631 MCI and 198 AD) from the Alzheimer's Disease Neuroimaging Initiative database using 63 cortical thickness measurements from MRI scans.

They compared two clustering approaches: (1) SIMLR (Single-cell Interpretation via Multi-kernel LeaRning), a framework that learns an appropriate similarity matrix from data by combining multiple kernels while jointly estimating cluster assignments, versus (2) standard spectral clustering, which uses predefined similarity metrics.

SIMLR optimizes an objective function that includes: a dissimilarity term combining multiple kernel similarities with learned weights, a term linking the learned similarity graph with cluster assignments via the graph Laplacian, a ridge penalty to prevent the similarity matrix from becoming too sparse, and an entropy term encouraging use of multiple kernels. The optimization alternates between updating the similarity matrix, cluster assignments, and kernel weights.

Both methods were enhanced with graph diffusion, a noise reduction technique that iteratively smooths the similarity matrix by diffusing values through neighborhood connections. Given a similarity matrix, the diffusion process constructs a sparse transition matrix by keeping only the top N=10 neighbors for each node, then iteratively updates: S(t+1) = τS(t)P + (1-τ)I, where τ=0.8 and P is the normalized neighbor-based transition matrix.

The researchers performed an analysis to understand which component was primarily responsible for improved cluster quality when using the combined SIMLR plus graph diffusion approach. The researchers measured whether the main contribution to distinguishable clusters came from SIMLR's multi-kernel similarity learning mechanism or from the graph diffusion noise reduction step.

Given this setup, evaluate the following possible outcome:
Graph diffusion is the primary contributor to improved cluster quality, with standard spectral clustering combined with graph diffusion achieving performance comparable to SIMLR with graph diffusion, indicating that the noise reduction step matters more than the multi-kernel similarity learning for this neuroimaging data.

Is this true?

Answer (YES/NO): NO